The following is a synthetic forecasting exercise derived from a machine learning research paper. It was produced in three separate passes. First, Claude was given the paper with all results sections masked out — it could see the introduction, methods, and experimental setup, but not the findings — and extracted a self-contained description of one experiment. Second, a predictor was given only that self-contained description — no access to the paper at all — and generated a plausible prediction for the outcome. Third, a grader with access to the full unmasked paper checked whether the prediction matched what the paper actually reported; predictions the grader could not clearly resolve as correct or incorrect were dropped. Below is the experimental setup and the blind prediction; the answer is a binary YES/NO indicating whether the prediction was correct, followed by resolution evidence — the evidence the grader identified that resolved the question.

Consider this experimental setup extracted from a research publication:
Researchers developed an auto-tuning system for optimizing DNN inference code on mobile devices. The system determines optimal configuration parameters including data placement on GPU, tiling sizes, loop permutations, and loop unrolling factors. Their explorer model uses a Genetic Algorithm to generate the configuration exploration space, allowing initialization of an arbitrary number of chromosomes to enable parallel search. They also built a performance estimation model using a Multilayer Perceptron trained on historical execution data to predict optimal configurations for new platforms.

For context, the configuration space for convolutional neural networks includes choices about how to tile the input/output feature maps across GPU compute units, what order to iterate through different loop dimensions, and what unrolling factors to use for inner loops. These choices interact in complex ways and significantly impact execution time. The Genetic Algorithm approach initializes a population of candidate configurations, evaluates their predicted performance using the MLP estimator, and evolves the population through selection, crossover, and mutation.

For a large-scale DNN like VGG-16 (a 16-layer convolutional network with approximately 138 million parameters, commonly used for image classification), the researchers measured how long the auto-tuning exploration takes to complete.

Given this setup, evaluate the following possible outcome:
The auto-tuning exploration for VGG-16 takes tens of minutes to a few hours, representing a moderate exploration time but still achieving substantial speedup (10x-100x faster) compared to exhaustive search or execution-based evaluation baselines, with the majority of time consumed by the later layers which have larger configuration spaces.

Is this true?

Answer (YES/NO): NO